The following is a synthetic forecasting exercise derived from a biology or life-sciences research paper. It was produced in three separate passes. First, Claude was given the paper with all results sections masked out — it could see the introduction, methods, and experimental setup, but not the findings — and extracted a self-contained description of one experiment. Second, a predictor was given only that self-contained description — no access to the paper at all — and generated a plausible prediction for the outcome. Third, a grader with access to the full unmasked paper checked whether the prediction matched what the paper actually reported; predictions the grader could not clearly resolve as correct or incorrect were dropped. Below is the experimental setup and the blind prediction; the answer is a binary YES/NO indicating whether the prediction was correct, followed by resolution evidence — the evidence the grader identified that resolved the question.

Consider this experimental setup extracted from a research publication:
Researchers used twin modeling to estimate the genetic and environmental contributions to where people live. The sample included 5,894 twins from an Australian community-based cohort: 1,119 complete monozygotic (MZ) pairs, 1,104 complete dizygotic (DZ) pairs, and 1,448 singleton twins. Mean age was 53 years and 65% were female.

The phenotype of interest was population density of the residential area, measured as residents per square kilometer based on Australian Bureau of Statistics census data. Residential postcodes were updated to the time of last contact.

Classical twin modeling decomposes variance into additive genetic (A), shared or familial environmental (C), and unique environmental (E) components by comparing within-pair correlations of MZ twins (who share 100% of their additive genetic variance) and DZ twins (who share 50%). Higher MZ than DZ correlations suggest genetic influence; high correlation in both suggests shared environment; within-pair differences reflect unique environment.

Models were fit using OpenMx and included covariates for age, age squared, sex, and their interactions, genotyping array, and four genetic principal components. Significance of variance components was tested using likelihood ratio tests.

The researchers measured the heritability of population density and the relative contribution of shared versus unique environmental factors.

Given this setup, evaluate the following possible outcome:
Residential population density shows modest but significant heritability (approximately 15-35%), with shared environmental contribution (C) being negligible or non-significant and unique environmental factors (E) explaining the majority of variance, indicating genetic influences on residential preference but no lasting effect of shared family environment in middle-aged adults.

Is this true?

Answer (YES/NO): NO